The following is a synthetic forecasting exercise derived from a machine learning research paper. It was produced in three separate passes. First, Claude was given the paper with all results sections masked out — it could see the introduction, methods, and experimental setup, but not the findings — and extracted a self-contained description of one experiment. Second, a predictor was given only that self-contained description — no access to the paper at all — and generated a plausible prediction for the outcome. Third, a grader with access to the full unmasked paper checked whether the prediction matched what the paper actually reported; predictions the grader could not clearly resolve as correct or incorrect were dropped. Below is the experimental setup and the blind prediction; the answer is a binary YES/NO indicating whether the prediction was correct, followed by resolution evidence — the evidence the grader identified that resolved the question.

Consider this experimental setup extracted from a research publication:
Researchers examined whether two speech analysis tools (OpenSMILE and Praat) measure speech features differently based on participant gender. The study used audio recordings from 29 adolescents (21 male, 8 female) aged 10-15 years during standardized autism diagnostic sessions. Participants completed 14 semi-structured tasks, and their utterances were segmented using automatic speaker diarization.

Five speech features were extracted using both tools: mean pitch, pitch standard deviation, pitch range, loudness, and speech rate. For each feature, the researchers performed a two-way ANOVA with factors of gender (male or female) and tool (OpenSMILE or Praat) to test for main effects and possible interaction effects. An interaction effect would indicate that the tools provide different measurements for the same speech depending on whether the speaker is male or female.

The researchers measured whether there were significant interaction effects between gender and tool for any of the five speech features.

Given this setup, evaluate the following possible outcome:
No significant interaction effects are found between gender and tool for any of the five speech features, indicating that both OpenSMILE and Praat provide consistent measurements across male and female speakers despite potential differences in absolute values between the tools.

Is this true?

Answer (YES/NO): NO